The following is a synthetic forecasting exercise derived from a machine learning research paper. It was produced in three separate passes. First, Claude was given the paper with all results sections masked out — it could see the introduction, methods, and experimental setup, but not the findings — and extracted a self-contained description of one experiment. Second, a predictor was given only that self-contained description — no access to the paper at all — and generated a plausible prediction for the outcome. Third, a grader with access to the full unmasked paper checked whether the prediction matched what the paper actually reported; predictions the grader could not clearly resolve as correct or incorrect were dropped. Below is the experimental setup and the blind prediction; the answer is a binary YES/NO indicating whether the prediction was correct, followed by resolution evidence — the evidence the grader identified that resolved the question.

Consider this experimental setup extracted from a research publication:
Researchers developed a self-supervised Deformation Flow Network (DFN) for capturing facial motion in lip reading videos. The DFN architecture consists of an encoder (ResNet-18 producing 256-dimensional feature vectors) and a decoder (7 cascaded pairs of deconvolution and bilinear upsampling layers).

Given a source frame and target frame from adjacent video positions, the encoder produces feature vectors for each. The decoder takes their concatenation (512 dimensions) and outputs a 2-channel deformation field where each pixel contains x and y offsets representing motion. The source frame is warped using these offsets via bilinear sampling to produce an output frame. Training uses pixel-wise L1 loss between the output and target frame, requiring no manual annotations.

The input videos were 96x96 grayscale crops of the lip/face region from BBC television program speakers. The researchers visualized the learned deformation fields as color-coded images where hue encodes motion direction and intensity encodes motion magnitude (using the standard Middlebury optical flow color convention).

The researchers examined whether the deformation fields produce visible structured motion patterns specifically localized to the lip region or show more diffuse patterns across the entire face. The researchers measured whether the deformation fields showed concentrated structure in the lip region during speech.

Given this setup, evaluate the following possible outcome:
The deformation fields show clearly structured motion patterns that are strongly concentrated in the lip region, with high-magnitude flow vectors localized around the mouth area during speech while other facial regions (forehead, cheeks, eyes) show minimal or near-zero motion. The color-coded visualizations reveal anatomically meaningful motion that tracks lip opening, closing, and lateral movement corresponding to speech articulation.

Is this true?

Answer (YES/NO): YES